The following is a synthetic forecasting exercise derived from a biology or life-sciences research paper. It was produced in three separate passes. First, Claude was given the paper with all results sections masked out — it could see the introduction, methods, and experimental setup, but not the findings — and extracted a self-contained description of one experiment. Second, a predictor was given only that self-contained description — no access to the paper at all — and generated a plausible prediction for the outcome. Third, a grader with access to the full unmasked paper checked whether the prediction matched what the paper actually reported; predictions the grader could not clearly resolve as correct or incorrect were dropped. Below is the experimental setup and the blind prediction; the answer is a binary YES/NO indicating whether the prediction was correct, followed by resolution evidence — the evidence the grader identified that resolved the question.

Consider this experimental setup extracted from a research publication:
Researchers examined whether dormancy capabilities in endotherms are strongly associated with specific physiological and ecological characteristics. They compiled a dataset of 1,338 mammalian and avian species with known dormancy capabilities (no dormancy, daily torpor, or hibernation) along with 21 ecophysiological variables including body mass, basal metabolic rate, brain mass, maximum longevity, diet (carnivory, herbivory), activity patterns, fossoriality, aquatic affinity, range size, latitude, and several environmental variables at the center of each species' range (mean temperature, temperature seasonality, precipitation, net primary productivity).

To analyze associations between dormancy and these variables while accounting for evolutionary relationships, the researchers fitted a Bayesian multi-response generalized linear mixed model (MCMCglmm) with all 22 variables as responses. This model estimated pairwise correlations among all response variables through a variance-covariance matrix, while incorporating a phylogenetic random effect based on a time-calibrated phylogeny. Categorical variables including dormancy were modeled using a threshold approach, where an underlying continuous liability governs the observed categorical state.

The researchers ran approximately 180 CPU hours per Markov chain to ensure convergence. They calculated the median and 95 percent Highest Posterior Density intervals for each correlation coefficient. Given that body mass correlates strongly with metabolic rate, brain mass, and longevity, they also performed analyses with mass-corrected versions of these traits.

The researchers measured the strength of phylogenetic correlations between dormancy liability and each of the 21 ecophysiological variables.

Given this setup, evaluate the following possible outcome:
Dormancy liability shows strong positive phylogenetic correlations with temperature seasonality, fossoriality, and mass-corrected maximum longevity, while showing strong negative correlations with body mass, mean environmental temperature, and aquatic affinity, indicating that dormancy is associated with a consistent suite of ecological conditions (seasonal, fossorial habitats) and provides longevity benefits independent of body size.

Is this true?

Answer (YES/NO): NO